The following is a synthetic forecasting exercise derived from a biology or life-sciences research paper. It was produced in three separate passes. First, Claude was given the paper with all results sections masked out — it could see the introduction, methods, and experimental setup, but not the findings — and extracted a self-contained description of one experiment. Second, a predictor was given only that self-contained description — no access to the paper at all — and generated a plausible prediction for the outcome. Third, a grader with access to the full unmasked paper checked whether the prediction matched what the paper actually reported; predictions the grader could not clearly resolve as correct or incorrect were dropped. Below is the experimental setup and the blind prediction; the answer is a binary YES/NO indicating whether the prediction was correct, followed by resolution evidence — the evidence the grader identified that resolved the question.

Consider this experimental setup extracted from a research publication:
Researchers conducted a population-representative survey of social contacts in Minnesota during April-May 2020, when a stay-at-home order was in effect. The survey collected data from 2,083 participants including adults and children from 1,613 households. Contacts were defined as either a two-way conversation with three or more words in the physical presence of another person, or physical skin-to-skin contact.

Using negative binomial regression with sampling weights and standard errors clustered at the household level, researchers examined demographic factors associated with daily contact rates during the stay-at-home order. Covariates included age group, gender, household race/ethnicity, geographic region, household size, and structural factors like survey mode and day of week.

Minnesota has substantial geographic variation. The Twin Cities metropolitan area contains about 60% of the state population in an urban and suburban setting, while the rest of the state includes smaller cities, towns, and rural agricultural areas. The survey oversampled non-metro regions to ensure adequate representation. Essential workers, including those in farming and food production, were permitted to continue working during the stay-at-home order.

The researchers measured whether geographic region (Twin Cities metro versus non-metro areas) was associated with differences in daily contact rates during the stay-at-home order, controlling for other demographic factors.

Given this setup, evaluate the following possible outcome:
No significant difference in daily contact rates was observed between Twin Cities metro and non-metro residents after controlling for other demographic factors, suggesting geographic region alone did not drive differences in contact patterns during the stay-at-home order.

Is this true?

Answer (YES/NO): NO